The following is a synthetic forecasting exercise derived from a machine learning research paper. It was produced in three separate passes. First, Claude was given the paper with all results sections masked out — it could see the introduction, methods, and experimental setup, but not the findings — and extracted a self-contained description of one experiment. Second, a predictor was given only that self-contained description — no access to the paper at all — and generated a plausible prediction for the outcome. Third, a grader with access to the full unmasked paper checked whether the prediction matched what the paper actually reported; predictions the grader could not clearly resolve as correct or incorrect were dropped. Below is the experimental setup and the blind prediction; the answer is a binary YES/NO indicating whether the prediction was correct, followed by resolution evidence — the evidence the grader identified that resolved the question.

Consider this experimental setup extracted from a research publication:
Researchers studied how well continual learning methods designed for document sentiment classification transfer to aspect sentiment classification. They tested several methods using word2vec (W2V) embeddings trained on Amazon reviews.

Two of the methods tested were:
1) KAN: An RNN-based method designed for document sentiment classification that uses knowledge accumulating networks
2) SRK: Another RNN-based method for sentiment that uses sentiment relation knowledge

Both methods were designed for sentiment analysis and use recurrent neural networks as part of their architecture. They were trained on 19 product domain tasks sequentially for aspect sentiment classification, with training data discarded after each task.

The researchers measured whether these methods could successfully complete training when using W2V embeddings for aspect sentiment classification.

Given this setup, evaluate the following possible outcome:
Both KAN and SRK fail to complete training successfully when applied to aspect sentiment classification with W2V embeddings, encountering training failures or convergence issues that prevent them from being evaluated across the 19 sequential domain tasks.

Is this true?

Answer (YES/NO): YES